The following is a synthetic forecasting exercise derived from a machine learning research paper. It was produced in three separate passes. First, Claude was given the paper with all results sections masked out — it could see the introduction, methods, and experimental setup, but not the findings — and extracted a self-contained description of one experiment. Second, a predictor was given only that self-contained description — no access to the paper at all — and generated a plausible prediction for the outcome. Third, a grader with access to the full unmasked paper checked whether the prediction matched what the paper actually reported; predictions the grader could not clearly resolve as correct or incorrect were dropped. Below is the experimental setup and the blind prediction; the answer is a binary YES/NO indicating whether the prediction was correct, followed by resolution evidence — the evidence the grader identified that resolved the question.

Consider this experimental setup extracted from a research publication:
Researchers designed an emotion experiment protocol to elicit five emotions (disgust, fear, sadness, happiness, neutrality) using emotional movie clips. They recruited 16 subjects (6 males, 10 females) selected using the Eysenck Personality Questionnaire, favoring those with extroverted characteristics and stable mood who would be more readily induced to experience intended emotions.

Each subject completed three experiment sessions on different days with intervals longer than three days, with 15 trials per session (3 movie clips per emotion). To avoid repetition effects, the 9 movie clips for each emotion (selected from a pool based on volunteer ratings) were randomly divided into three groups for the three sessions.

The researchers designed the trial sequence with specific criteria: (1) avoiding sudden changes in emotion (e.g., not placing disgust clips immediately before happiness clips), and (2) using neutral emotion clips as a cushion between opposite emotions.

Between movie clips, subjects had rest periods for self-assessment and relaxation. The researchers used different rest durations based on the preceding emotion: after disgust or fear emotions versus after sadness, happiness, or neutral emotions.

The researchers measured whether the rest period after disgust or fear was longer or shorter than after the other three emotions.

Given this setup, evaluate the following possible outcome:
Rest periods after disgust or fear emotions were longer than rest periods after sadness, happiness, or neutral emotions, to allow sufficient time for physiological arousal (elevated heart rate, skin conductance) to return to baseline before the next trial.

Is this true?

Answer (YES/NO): YES